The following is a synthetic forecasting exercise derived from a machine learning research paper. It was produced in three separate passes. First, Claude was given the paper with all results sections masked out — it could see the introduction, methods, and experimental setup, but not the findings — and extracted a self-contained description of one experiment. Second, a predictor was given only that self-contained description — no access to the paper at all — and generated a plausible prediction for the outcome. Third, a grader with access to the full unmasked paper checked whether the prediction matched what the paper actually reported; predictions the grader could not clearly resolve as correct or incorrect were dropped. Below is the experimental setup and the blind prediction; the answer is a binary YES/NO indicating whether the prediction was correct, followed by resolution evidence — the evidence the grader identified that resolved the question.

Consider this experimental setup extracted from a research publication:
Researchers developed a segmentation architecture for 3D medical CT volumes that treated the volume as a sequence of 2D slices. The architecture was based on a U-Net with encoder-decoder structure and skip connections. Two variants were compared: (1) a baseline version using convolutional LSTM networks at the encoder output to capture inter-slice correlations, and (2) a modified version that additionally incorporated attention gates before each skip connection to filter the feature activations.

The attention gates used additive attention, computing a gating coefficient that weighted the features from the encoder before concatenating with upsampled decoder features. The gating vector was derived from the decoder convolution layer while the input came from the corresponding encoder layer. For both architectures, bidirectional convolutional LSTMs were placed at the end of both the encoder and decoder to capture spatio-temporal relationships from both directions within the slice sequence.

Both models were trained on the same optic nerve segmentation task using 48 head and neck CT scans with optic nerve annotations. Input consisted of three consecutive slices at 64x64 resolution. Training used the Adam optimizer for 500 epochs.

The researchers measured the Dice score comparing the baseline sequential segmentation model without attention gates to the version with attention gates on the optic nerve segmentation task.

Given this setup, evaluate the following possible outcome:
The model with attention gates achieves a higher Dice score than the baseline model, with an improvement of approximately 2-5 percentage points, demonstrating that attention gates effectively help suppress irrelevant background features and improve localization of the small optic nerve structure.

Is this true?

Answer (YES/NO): YES